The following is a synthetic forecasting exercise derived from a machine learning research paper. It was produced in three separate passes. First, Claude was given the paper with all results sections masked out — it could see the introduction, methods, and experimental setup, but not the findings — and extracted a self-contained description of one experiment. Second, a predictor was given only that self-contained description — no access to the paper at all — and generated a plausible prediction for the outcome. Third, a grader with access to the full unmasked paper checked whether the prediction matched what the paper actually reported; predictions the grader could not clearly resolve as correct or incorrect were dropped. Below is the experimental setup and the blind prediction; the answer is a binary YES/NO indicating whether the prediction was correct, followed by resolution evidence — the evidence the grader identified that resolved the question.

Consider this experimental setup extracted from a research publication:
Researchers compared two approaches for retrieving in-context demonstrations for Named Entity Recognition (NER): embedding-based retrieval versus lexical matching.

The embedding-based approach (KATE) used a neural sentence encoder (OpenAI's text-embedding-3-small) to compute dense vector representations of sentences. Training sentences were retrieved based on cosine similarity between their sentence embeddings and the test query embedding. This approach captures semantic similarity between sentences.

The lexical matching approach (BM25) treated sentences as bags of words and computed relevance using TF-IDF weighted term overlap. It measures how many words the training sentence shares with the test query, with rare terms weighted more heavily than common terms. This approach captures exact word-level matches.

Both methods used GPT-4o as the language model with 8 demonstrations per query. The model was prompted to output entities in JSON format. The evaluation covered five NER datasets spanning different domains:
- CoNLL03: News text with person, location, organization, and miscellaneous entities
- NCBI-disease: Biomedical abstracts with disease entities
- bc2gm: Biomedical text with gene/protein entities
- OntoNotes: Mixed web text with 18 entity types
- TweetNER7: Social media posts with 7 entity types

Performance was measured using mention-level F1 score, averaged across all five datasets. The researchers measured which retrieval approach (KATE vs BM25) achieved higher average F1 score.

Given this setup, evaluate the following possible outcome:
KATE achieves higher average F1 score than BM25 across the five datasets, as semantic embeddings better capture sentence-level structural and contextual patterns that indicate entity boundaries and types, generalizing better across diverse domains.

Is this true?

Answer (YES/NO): YES